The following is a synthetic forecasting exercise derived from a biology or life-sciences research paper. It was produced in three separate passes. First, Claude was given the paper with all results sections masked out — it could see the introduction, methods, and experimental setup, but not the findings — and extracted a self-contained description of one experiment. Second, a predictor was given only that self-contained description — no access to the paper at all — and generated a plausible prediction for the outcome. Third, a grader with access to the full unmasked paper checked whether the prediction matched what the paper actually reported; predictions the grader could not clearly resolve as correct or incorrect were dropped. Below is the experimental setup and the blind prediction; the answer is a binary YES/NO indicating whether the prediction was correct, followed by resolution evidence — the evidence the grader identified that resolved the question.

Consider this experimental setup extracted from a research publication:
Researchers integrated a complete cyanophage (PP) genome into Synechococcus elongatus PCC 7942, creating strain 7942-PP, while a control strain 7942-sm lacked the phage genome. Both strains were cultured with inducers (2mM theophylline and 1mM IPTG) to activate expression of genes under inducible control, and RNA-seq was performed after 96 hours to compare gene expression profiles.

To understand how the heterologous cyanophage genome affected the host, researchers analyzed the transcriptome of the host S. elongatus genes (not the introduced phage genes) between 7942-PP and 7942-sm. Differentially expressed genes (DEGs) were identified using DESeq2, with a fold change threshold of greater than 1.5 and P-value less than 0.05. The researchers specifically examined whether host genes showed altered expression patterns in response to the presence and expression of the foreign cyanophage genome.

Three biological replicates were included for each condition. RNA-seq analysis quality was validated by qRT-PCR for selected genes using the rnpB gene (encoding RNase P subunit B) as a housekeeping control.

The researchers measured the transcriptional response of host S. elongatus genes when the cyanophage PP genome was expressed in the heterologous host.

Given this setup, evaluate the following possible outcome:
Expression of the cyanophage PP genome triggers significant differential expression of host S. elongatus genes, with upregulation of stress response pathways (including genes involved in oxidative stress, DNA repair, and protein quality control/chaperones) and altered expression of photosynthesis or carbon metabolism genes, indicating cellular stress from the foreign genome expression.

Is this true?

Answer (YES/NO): NO